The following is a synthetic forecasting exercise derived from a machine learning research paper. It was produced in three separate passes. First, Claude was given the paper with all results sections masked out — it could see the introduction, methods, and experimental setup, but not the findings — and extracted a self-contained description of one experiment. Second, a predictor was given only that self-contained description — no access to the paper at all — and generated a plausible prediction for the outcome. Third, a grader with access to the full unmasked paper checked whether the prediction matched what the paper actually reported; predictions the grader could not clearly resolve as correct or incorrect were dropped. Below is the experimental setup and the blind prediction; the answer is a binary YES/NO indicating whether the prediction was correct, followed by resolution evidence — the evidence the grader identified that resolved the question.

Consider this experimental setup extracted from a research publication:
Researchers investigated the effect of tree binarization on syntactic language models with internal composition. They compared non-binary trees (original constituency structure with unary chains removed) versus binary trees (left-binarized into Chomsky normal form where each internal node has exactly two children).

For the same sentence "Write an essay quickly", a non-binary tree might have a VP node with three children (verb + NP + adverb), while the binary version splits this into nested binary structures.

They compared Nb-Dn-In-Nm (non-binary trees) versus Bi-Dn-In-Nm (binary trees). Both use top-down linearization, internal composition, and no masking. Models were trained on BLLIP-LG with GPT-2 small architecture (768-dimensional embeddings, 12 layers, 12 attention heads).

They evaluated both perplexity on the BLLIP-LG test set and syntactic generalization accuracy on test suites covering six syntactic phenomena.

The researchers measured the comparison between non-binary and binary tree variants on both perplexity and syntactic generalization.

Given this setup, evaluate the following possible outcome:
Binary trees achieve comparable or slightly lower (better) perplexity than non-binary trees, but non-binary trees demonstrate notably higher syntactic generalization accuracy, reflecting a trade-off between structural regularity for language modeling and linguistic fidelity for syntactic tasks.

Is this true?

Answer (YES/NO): NO